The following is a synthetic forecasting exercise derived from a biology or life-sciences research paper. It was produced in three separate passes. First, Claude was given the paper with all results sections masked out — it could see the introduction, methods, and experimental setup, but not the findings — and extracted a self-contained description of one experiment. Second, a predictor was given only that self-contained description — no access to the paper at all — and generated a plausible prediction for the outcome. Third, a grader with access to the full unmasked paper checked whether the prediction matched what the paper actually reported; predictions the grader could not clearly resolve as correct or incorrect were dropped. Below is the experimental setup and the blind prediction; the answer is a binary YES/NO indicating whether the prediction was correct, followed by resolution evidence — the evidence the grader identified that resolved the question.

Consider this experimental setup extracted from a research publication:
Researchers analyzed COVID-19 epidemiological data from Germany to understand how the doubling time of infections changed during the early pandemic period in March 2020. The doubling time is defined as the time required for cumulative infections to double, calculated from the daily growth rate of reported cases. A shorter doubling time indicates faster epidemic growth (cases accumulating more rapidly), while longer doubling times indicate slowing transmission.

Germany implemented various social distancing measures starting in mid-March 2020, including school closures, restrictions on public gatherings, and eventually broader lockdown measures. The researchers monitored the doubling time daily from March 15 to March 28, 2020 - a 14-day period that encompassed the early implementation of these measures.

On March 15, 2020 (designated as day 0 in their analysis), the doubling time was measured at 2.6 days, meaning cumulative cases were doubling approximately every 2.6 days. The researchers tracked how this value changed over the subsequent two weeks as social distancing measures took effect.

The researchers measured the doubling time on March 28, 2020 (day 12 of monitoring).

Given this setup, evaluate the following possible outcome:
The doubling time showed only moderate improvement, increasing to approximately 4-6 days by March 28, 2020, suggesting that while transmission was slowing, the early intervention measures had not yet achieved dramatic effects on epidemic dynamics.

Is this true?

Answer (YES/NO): YES